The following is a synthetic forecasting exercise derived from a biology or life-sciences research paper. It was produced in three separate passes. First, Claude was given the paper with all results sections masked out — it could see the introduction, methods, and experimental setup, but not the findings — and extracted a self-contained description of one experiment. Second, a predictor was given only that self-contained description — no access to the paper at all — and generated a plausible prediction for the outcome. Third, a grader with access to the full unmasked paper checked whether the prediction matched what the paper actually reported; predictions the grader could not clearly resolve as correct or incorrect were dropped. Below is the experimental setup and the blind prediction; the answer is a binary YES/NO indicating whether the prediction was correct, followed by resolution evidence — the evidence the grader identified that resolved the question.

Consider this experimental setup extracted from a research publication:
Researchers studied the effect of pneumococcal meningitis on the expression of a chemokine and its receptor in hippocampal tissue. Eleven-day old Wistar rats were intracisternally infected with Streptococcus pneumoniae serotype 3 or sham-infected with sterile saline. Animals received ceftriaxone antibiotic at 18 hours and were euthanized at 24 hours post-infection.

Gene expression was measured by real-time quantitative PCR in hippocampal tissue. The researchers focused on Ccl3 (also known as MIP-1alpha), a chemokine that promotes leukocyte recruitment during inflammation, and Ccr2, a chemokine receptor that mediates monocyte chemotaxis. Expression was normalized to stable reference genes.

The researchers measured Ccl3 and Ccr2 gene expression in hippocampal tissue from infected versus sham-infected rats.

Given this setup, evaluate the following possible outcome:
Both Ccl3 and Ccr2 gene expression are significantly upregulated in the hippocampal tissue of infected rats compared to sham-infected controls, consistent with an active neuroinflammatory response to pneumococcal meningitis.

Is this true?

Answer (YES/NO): YES